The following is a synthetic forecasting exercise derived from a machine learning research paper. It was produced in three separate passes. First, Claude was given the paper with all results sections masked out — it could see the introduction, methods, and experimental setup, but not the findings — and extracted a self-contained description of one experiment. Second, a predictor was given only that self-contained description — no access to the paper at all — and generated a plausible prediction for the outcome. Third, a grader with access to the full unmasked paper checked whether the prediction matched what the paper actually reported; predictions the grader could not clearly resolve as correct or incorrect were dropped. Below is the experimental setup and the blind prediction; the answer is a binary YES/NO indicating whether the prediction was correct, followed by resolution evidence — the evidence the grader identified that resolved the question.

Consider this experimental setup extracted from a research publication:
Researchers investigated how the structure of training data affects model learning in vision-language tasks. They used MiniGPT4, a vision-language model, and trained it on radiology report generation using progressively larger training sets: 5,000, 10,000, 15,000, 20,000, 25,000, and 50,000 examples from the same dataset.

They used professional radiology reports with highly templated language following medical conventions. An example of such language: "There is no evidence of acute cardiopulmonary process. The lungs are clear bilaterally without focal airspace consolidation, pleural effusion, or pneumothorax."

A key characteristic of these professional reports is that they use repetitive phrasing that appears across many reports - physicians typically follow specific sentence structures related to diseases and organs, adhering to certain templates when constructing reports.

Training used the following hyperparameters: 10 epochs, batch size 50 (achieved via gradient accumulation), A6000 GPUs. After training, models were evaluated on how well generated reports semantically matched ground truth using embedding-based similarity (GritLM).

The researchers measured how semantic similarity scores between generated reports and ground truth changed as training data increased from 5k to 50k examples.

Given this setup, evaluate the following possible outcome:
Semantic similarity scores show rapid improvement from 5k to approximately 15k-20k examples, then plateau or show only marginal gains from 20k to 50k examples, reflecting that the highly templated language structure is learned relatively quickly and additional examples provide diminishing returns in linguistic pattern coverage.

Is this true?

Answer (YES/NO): NO